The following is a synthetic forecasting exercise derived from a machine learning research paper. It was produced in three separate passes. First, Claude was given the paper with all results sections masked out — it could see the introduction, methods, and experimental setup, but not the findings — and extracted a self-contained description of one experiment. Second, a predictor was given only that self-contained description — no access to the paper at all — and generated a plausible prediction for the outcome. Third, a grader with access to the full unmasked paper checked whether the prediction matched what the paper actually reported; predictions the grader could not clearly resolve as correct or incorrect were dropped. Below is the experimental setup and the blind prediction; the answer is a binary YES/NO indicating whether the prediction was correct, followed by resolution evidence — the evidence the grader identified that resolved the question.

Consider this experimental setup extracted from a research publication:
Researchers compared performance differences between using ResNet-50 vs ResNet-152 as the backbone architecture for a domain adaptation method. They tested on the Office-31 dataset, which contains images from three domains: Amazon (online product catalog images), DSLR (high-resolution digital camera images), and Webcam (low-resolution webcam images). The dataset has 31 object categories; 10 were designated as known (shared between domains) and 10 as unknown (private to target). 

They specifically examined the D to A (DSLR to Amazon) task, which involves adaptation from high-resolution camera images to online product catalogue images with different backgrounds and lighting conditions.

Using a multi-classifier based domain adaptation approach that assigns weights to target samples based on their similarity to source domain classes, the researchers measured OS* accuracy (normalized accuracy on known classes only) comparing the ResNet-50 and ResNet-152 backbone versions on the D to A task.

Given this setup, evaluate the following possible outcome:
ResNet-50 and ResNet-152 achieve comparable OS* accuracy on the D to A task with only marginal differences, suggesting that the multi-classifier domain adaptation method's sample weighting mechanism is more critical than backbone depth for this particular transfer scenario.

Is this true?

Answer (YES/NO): NO